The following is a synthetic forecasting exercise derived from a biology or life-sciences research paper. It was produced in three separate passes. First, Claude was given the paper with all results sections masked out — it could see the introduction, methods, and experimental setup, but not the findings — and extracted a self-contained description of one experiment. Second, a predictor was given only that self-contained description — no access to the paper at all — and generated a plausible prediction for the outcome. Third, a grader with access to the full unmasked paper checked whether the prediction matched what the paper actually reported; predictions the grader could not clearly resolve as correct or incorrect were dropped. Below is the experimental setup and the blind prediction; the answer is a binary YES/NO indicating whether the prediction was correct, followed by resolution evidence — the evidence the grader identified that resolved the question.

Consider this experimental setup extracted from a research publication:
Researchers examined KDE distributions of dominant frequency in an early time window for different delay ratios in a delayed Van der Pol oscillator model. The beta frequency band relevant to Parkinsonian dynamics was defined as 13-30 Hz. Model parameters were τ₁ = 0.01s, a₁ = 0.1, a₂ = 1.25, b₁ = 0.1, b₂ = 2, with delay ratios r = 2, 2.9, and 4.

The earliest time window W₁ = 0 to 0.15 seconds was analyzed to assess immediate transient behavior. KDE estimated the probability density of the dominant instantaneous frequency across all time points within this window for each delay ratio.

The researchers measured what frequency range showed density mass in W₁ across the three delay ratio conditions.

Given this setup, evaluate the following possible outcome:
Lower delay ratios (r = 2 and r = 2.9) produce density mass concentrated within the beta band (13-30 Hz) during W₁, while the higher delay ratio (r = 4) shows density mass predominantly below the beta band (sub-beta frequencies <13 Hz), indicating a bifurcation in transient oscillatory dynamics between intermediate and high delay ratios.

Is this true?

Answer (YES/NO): NO